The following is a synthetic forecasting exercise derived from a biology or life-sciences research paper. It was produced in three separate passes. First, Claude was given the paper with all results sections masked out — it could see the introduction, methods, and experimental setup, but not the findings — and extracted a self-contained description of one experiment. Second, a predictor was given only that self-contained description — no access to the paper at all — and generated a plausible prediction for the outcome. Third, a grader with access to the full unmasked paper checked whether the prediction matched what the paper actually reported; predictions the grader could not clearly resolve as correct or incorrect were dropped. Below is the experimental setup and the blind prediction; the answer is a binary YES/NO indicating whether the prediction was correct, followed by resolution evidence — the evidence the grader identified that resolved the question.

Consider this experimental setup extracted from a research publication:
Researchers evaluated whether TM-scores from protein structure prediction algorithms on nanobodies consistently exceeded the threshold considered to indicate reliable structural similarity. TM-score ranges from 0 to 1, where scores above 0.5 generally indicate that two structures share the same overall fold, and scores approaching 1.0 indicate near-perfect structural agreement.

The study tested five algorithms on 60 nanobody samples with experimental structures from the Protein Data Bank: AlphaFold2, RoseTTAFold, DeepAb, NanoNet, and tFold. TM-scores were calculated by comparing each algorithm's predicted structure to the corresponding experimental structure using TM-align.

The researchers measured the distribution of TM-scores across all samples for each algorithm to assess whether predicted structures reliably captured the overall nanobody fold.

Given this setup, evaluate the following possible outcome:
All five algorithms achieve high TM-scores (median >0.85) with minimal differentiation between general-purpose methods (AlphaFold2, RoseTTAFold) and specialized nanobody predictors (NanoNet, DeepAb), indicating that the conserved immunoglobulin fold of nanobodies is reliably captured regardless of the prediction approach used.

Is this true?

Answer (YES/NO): NO